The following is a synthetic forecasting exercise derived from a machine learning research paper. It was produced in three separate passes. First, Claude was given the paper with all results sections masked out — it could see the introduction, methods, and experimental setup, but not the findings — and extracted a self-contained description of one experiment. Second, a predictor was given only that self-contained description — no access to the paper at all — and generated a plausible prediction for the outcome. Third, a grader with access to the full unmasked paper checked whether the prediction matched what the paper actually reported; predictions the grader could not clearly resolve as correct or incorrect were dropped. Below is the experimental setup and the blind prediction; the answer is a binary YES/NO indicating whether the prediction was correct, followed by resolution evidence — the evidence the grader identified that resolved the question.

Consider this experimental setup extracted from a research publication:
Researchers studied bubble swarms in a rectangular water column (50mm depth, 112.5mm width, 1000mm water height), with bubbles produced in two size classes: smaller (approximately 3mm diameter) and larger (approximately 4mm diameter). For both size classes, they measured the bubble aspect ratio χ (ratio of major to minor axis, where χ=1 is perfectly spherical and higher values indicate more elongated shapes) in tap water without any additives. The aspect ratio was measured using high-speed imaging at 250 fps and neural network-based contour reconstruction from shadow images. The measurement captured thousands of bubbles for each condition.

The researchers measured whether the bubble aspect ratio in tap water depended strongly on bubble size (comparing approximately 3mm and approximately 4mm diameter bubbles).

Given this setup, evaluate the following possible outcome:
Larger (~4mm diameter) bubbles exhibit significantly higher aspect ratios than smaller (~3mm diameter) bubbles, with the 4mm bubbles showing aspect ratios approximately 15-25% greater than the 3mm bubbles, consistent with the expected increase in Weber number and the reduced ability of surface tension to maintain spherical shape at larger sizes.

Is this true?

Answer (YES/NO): NO